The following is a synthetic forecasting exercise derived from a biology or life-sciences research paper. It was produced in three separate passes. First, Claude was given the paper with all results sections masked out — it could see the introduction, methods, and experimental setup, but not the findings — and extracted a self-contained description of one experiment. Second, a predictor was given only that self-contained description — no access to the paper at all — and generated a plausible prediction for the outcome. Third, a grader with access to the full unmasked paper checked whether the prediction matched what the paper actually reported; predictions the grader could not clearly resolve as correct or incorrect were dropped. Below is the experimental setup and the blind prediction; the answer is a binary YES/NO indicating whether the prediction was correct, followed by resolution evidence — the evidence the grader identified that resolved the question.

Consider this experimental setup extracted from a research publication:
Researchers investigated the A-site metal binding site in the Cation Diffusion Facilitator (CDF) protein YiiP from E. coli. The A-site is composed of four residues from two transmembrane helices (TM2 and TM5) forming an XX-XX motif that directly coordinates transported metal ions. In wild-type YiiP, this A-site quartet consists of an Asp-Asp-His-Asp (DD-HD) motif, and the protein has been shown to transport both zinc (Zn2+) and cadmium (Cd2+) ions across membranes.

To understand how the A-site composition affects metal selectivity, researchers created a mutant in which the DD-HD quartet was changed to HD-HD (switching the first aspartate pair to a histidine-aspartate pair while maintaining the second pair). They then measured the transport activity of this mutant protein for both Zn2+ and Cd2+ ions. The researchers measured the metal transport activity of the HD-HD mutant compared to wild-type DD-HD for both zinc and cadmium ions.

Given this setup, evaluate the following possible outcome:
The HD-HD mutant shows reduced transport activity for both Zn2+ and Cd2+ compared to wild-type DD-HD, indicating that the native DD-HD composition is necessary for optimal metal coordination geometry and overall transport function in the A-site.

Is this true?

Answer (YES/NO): NO